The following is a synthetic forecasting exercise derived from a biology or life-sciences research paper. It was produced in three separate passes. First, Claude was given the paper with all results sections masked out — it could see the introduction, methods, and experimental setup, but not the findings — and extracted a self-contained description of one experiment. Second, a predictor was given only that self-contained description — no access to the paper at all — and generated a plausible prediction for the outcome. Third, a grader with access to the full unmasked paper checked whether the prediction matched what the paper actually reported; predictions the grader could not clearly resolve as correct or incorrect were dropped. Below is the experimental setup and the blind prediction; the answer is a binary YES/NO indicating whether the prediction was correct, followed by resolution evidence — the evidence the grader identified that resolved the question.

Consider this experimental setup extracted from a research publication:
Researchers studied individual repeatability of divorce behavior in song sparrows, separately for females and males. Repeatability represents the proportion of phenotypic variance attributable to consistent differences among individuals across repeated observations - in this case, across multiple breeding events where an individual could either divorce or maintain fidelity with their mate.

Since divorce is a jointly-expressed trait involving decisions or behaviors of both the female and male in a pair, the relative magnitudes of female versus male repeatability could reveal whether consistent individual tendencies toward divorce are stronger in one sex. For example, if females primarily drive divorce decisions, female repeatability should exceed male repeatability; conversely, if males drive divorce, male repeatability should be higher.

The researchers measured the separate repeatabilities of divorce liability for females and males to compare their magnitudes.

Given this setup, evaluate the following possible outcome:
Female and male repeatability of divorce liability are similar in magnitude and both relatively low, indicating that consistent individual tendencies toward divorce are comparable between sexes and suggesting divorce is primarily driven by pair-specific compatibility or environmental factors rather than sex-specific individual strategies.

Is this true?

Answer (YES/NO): NO